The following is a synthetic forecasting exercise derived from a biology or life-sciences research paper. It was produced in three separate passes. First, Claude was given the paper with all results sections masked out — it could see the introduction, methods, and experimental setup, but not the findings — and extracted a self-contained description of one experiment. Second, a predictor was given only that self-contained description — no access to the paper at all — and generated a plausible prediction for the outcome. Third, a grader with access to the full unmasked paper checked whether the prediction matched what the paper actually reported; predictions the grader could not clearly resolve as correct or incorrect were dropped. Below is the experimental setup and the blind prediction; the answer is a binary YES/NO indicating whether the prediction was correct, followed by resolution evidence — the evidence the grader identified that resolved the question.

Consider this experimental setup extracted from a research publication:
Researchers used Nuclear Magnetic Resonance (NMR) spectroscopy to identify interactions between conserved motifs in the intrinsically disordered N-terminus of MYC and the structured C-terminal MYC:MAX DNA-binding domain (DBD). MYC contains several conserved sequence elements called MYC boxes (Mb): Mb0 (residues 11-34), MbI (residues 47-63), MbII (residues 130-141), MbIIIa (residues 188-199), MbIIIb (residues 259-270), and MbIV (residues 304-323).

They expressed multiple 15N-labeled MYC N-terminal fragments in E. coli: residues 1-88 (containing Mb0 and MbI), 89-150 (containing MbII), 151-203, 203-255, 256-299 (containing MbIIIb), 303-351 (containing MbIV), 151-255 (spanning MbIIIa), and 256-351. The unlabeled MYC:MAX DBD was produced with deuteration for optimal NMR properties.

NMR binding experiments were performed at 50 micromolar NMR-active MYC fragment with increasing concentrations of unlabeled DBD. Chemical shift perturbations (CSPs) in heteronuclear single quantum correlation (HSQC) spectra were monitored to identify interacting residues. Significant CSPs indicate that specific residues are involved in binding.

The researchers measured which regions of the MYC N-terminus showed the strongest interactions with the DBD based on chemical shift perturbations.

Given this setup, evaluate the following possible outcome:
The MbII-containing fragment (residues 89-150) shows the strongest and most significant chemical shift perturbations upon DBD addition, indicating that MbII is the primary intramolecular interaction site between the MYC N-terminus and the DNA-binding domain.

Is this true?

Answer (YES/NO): NO